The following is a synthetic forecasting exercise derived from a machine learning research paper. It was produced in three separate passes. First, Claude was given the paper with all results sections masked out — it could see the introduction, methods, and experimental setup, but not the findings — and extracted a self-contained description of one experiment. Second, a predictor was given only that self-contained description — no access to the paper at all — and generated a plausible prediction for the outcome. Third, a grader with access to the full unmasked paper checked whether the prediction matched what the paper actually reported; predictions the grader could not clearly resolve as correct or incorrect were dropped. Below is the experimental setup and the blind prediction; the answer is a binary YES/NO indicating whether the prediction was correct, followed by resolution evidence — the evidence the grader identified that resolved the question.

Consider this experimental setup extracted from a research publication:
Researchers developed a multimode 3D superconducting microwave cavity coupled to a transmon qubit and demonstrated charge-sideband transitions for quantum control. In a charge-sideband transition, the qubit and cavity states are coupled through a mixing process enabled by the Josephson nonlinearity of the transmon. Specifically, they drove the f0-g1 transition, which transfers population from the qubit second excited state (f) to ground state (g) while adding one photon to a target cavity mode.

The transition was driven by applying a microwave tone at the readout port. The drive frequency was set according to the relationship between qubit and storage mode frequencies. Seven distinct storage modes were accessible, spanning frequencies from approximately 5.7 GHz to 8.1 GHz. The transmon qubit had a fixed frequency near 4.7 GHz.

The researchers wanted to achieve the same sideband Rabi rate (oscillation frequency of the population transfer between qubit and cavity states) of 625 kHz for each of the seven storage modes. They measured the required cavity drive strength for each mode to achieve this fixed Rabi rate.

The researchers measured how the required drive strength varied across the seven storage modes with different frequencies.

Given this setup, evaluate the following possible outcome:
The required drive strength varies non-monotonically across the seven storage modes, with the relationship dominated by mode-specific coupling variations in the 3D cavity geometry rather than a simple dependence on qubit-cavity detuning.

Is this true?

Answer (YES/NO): NO